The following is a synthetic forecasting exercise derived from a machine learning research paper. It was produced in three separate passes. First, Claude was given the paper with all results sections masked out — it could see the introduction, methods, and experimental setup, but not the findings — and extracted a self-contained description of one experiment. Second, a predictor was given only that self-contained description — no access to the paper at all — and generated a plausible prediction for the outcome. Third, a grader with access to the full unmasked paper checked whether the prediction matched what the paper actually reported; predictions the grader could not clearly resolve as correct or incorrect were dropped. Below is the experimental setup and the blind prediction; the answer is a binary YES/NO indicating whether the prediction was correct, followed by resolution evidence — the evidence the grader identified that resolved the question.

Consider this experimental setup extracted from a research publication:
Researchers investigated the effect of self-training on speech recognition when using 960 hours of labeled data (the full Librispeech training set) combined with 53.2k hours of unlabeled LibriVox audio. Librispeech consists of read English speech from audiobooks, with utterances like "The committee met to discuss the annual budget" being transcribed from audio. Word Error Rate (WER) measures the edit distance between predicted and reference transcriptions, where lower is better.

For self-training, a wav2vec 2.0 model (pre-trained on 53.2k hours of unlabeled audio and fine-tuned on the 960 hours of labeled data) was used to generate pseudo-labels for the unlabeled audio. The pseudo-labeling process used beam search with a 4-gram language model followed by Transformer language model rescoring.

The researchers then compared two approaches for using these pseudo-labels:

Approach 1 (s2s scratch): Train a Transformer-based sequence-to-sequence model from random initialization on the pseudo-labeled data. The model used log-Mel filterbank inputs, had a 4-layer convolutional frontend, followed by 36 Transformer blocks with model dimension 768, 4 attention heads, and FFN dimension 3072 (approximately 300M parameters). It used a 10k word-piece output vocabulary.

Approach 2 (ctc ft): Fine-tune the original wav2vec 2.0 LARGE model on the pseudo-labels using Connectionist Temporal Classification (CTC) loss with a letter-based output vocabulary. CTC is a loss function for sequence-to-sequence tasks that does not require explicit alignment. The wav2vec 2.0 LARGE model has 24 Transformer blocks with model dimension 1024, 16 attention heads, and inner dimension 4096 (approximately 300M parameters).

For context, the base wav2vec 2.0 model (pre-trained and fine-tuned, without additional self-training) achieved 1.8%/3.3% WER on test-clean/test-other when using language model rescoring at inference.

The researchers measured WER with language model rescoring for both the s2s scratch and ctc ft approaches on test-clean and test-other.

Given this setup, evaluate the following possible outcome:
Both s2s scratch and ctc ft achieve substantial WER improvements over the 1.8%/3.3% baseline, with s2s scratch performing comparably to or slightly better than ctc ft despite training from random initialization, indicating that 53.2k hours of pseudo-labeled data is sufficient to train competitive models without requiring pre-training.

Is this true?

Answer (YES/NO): NO